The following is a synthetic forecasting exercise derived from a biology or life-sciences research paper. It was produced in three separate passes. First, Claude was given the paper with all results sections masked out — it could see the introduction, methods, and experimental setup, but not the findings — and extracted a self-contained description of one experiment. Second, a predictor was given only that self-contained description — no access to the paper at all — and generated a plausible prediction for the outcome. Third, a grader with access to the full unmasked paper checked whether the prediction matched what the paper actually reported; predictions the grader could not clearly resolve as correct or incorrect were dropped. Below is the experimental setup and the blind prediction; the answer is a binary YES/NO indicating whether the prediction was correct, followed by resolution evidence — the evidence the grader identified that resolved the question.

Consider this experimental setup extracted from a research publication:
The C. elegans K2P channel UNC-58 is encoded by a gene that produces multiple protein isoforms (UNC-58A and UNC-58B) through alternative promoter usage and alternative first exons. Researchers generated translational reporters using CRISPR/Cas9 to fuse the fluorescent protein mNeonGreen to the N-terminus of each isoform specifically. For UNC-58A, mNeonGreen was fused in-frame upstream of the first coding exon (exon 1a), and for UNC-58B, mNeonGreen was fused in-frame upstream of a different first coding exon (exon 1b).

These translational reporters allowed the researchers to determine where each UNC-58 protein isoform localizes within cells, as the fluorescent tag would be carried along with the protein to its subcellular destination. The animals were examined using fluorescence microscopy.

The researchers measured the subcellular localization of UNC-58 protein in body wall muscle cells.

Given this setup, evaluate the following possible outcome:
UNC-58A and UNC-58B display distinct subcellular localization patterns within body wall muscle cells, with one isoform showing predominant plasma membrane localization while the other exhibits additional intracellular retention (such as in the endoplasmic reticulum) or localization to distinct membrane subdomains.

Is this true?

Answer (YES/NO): NO